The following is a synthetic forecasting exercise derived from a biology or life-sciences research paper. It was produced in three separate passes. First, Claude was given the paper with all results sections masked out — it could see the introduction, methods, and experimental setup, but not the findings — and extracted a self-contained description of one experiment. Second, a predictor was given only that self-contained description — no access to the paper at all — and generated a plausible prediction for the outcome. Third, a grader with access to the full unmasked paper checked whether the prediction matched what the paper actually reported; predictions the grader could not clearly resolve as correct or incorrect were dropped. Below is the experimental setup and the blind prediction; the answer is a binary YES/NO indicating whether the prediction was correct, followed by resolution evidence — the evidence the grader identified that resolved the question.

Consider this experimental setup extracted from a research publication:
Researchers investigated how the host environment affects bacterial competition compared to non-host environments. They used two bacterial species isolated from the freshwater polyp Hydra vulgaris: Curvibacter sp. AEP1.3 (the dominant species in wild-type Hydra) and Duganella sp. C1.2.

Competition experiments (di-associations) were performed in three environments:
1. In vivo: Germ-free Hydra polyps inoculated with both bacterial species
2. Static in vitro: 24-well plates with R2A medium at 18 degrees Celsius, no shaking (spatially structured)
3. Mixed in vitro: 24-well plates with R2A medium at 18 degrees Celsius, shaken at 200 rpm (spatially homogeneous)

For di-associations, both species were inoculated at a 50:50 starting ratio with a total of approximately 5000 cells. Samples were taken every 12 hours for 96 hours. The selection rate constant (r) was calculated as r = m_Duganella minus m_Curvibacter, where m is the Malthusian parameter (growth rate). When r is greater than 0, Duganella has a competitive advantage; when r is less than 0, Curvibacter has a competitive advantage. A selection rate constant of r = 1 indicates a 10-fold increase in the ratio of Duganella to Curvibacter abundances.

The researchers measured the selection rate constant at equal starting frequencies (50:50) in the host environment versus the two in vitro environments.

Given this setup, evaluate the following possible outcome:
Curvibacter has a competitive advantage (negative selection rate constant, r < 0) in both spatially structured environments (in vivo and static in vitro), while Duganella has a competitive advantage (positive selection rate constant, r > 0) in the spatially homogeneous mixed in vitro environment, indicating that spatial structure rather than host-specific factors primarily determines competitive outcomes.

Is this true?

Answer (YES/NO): NO